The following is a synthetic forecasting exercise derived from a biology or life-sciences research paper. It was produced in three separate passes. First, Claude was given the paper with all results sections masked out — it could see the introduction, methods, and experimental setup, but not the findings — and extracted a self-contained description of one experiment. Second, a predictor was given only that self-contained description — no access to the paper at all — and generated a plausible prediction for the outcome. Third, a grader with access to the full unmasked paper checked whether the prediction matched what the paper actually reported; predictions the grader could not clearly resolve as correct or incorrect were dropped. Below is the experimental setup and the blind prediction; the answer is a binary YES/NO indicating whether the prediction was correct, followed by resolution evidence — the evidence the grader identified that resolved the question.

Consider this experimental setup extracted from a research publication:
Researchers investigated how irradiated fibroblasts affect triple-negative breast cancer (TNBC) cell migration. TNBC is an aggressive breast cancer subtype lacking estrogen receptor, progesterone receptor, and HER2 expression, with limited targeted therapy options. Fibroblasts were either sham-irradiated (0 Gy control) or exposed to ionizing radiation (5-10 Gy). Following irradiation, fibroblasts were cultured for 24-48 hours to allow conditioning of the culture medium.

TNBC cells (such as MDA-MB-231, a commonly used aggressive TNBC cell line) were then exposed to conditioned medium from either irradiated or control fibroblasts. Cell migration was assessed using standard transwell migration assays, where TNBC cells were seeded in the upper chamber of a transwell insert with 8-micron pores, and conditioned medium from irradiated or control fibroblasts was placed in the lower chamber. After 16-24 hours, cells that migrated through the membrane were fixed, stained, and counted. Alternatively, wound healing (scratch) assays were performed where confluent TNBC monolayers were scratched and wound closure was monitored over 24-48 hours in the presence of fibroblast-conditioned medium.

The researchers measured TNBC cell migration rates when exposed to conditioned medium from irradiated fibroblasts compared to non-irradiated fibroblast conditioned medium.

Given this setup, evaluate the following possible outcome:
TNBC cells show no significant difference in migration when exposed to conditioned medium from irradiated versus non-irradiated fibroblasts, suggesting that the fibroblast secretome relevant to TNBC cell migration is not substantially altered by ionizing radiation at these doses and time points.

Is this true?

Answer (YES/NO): NO